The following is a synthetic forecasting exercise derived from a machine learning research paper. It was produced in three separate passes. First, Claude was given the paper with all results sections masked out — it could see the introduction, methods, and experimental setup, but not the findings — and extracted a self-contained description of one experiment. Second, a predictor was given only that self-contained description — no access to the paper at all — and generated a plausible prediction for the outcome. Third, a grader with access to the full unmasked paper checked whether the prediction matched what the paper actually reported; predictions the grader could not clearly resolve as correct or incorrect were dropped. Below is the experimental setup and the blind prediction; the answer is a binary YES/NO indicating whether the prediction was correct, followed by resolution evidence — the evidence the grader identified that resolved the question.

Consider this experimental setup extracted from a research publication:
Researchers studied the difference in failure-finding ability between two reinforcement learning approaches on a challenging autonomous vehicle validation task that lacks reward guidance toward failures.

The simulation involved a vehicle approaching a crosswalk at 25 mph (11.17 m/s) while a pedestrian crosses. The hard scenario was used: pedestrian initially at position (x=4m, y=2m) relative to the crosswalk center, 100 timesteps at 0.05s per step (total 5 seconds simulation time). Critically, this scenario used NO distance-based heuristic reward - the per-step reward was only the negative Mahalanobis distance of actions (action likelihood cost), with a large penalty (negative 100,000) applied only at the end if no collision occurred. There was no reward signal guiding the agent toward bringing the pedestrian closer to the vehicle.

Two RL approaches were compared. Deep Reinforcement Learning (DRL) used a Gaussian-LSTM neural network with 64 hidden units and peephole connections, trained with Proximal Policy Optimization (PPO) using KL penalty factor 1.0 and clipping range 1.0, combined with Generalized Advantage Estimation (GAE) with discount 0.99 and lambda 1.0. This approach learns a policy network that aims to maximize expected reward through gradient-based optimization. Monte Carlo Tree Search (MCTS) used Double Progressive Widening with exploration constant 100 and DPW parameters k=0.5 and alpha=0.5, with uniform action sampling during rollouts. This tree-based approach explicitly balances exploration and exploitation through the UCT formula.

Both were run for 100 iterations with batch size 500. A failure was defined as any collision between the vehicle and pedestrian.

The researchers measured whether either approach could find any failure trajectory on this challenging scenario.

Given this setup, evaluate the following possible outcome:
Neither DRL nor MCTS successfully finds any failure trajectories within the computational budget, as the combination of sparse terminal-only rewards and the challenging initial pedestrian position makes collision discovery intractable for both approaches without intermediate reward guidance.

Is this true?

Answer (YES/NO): YES